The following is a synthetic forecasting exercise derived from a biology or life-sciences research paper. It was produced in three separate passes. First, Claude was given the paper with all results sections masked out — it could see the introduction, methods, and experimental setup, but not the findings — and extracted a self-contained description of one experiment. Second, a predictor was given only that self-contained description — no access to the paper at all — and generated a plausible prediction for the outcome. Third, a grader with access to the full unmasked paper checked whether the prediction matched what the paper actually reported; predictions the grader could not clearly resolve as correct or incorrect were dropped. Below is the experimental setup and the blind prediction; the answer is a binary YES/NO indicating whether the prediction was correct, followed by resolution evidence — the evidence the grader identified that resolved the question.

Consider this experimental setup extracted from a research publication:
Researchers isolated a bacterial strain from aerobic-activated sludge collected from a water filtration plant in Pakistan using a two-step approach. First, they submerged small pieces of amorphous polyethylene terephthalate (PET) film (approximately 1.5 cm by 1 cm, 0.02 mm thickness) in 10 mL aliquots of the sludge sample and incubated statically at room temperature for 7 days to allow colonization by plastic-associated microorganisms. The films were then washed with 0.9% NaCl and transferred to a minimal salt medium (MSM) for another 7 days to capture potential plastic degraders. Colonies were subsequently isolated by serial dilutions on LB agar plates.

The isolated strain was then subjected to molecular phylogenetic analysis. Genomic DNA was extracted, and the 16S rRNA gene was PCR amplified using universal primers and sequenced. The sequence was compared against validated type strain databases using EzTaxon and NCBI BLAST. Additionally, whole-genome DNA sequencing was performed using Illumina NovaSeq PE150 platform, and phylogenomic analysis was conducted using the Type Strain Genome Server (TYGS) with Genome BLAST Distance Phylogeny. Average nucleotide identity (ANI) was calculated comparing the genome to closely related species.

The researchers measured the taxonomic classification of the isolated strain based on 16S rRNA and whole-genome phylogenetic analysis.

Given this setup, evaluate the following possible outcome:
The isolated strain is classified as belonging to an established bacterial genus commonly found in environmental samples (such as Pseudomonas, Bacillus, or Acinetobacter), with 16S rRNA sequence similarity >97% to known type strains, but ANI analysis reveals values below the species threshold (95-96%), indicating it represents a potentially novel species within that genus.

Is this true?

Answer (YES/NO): NO